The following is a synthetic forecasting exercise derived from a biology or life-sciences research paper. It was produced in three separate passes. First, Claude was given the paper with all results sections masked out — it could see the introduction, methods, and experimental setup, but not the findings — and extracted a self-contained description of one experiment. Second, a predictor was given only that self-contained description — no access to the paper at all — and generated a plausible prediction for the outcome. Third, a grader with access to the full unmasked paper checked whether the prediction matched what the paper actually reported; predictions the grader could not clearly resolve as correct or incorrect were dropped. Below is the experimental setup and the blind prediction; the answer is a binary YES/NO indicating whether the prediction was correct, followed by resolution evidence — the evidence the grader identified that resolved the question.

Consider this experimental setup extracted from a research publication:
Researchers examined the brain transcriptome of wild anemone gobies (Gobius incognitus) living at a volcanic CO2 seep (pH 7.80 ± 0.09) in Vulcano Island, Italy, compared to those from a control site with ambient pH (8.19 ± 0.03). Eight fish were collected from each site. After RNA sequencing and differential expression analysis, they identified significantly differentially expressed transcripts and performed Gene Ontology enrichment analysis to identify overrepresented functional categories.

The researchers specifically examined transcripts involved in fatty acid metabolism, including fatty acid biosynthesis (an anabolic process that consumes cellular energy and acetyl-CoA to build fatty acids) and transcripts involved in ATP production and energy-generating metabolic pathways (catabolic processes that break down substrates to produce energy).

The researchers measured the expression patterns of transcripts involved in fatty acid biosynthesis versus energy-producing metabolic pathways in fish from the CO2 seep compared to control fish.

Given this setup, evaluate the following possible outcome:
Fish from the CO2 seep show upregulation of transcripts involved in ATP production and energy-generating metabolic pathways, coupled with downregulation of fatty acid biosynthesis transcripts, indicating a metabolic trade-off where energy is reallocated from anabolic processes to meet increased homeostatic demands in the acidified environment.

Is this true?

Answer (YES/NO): YES